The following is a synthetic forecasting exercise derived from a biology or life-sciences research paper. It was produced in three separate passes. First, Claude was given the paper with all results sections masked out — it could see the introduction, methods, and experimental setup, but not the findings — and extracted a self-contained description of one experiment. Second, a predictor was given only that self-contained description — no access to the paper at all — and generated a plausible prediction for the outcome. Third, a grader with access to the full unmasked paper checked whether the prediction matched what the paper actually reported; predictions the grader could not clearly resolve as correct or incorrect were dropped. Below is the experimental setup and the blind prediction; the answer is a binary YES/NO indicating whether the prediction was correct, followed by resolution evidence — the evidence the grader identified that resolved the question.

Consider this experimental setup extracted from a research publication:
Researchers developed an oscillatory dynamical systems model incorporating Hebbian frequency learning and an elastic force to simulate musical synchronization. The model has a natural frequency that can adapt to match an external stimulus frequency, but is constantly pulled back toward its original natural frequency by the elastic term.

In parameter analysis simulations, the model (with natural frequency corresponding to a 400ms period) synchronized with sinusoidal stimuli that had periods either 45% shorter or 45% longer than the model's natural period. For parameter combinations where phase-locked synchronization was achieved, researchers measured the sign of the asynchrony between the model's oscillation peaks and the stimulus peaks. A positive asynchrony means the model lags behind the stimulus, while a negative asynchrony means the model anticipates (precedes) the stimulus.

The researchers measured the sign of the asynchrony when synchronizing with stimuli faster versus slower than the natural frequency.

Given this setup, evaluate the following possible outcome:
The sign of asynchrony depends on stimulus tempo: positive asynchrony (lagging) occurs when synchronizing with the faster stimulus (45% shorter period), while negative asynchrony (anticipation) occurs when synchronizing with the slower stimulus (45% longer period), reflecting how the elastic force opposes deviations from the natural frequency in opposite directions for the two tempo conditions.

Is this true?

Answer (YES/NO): YES